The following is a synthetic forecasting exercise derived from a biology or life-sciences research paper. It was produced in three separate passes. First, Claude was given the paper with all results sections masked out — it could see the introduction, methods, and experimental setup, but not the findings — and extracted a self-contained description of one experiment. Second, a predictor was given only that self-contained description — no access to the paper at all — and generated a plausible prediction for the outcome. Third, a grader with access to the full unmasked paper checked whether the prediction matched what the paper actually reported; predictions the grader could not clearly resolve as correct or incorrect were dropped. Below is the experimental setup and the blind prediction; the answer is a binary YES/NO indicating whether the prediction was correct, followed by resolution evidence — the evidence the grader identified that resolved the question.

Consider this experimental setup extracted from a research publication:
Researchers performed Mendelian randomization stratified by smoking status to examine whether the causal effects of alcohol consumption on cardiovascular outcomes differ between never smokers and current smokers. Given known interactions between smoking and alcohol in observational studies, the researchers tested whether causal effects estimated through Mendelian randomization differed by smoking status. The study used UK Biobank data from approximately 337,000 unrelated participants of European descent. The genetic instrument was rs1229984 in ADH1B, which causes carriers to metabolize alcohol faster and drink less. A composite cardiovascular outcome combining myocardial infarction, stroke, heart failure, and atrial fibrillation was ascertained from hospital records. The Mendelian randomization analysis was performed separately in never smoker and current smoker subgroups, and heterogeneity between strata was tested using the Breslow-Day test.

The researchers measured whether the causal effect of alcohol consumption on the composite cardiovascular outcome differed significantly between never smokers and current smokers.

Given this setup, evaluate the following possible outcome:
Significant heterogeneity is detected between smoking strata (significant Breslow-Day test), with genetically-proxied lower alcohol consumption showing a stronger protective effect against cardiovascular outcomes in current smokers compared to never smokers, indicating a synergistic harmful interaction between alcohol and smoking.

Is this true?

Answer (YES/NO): NO